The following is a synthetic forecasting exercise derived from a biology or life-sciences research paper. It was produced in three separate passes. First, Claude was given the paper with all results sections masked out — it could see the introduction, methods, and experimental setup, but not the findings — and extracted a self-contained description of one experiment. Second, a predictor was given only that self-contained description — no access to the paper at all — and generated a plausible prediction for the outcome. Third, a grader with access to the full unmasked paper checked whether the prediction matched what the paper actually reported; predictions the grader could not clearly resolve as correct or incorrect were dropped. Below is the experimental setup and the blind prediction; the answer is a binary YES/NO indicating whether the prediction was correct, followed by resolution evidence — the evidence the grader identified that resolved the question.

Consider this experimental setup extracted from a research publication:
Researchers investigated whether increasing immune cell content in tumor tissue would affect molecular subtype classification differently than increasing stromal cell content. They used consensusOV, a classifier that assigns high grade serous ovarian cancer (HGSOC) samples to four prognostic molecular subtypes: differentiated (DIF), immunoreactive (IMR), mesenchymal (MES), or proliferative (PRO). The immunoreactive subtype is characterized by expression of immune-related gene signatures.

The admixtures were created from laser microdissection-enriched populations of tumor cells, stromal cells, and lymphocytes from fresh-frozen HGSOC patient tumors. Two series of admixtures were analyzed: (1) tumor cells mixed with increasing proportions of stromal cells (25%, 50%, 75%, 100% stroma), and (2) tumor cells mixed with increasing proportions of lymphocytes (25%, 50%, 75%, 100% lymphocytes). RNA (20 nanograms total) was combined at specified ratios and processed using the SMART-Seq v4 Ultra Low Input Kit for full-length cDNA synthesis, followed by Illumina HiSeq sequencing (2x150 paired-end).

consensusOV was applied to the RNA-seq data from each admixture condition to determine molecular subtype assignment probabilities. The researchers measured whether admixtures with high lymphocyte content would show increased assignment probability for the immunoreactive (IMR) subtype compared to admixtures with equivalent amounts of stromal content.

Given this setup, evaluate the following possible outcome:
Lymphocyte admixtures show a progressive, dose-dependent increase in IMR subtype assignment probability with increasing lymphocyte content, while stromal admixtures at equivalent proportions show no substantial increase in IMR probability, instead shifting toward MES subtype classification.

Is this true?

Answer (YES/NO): YES